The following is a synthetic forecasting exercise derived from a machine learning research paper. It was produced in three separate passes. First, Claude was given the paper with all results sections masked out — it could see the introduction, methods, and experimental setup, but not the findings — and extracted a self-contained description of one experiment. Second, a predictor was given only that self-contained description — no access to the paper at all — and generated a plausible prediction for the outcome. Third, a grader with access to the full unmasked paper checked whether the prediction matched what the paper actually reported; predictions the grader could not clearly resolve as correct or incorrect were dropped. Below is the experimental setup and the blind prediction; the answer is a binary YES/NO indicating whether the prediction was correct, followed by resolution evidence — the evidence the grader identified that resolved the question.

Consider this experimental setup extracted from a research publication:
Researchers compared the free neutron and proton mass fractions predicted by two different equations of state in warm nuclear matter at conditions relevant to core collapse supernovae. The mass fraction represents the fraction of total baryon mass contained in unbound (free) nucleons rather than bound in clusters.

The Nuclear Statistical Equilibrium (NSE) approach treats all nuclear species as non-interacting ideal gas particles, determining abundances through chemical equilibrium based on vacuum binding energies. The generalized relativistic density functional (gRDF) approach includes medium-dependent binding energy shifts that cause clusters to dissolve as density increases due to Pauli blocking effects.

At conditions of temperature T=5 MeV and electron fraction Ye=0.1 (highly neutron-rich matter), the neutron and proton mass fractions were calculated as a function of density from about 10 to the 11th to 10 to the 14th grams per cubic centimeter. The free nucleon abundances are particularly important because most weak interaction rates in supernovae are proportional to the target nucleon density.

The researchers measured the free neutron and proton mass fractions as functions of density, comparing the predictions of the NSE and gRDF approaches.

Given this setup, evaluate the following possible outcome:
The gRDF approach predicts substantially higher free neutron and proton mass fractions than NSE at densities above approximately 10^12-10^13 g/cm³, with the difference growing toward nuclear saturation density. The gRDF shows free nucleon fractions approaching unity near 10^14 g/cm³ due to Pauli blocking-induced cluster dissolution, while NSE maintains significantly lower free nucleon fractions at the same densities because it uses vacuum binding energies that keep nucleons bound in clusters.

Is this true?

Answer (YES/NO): NO